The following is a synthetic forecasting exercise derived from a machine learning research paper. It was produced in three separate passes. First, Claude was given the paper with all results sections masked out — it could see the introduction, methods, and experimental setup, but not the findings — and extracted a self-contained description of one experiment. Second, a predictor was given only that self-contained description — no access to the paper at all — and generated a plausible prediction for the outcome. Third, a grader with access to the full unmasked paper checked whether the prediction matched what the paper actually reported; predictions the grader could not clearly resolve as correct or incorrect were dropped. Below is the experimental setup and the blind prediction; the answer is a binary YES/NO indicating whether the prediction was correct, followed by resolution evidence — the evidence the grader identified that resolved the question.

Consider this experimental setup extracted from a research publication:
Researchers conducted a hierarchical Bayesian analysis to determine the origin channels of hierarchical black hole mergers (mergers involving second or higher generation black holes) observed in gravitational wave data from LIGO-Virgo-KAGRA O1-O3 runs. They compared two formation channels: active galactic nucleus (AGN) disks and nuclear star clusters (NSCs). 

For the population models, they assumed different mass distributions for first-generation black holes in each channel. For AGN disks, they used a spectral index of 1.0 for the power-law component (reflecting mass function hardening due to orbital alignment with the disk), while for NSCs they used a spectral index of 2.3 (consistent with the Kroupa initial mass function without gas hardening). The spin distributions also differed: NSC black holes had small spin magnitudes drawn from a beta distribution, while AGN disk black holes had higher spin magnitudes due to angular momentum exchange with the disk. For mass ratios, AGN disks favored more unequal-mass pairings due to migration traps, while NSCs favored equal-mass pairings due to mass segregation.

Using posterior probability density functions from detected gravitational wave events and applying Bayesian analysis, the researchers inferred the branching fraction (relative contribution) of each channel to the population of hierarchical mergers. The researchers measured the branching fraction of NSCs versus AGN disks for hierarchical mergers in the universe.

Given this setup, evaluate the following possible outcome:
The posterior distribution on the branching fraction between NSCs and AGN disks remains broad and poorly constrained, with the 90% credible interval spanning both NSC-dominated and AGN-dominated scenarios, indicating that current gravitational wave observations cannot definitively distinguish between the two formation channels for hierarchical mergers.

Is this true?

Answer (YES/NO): NO